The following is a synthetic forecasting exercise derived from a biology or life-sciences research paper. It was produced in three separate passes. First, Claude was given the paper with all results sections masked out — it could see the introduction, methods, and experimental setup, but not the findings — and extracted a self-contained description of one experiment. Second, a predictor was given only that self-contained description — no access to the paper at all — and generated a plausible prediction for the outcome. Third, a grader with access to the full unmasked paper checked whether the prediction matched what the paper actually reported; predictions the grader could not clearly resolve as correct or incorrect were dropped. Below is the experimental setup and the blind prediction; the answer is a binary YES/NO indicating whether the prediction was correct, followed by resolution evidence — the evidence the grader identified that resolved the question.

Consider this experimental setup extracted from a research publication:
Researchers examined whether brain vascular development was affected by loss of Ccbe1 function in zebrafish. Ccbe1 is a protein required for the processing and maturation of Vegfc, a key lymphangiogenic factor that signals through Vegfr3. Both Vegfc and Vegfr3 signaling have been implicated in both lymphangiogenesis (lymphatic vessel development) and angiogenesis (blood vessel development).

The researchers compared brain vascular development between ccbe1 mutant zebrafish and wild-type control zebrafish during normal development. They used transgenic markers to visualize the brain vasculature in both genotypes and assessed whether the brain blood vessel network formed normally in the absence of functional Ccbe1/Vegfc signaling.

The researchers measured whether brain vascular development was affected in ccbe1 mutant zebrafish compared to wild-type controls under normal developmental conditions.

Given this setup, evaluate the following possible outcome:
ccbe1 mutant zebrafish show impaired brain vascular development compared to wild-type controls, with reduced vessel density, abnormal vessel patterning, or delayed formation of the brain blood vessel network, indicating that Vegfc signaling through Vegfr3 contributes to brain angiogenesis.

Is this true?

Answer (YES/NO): NO